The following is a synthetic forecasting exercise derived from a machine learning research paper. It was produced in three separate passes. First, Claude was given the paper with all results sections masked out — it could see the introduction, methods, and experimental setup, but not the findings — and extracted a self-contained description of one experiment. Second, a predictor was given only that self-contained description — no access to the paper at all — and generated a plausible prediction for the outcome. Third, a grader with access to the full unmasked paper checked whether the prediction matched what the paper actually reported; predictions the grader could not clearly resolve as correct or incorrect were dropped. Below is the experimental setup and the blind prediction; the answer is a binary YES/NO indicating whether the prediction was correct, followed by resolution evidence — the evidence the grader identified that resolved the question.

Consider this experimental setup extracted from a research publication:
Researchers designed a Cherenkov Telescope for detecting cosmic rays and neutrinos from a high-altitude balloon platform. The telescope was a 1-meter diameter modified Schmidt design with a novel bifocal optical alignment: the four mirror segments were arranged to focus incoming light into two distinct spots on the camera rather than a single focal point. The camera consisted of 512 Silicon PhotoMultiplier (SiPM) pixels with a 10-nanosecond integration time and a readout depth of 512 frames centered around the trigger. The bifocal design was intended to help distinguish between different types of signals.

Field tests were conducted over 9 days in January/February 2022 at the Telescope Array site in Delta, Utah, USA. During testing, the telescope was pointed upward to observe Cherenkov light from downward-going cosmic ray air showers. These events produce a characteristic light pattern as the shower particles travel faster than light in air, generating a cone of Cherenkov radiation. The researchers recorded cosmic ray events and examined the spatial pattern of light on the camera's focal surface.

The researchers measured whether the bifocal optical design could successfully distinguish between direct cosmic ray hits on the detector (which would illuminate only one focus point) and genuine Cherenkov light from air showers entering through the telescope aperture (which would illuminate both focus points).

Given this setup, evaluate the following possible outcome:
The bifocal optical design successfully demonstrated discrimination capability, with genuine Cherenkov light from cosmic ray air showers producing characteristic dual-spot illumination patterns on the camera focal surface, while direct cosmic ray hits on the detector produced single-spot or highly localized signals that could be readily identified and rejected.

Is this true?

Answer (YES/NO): NO